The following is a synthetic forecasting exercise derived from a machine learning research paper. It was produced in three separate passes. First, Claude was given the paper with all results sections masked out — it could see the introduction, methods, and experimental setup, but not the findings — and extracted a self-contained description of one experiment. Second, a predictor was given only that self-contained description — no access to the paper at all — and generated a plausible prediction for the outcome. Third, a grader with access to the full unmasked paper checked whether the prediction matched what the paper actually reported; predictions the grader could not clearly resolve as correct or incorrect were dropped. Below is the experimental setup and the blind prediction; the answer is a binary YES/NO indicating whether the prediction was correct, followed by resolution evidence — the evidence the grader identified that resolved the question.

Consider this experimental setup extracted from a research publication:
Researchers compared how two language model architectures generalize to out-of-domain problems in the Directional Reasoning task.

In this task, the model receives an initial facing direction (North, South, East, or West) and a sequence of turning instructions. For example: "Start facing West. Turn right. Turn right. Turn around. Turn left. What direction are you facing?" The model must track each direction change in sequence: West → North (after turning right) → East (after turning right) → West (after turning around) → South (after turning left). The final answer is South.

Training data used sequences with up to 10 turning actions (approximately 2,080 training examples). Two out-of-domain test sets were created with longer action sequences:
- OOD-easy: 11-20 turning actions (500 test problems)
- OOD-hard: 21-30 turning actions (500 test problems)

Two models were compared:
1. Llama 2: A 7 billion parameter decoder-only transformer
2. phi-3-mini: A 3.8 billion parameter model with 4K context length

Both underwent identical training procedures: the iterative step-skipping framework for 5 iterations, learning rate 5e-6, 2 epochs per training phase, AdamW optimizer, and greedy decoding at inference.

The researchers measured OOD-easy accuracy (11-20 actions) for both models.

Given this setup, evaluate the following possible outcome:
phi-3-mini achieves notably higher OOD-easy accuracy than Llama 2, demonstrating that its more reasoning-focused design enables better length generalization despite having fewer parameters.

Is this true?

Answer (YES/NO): YES